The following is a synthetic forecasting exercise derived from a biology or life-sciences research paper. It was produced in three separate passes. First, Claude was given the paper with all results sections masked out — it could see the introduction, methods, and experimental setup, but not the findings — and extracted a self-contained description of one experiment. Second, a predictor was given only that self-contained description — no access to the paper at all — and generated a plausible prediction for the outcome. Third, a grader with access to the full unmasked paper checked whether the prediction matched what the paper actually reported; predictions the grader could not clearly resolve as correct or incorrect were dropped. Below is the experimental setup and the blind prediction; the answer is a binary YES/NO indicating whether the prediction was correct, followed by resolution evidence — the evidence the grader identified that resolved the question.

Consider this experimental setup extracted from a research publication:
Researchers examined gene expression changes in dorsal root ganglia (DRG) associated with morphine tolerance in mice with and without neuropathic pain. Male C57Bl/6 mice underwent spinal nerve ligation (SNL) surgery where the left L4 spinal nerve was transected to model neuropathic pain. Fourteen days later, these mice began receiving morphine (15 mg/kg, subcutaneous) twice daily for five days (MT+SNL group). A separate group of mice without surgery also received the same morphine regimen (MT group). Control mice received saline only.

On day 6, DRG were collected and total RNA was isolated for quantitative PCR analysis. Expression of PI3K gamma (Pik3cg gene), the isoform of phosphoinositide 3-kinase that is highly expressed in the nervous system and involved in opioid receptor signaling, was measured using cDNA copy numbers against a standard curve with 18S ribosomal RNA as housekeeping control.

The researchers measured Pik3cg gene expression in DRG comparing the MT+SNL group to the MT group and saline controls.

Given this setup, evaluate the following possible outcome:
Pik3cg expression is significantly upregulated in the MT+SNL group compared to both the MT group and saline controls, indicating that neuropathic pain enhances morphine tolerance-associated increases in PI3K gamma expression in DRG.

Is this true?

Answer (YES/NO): NO